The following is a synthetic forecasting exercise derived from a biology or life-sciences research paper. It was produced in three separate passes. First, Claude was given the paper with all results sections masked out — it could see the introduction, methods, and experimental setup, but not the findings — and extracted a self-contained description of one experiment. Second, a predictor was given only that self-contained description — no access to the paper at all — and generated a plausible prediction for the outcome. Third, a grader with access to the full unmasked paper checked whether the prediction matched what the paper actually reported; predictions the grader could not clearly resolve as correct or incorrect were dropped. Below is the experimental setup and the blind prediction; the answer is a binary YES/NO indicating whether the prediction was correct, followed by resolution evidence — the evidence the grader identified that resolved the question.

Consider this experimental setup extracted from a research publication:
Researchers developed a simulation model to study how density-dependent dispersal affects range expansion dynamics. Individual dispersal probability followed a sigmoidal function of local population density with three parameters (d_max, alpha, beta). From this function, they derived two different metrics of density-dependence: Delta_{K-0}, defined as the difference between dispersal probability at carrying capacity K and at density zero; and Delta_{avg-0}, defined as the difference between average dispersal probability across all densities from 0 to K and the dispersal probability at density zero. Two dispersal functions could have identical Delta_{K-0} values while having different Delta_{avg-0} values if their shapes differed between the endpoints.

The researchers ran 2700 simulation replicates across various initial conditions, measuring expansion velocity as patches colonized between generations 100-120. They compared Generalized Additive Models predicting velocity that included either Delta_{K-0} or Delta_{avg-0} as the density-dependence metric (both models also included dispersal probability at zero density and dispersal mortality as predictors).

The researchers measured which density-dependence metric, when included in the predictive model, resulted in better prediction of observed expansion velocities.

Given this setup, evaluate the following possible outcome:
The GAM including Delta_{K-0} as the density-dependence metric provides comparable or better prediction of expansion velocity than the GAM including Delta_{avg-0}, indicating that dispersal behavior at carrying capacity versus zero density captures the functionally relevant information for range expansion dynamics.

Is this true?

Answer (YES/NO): YES